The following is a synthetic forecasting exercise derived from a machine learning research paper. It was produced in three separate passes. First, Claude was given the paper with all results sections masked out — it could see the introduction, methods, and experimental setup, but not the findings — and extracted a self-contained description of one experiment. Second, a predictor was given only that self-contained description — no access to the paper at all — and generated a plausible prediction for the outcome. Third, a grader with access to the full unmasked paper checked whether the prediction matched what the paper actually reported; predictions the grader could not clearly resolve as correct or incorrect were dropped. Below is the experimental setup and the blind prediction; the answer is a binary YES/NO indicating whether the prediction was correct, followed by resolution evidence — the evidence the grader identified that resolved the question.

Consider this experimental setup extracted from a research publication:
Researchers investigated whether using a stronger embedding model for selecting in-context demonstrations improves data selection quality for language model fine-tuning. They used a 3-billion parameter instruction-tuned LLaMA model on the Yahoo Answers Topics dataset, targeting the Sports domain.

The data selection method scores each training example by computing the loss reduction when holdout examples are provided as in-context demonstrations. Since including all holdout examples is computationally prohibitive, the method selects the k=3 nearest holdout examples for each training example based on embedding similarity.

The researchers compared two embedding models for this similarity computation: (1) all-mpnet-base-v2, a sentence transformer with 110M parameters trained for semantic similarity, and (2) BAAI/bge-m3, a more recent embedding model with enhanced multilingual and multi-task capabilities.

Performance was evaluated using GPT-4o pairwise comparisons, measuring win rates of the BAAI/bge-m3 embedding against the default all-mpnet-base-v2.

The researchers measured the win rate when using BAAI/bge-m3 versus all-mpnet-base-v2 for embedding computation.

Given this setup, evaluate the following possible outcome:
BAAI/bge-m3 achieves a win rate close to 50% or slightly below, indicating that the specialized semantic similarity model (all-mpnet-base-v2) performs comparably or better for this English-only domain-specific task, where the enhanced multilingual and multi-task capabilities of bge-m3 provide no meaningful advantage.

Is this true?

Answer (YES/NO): NO